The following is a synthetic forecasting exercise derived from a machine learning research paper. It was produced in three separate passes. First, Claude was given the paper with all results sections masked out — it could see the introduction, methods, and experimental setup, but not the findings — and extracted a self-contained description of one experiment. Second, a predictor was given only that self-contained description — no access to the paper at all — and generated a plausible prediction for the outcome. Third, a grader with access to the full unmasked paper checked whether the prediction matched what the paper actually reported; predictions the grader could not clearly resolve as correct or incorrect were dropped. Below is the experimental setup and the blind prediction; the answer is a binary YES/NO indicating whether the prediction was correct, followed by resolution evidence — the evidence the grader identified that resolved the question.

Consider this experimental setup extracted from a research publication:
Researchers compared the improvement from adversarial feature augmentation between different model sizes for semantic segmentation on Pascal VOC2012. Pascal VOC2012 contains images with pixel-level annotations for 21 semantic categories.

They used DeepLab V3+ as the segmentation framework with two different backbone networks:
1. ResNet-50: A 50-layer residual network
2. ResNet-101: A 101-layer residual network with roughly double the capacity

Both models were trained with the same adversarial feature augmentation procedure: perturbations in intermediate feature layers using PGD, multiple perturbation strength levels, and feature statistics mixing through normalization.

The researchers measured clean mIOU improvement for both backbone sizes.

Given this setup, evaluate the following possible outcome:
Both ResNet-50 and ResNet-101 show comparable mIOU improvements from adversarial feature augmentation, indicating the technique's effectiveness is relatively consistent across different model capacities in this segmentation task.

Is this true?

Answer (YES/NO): NO